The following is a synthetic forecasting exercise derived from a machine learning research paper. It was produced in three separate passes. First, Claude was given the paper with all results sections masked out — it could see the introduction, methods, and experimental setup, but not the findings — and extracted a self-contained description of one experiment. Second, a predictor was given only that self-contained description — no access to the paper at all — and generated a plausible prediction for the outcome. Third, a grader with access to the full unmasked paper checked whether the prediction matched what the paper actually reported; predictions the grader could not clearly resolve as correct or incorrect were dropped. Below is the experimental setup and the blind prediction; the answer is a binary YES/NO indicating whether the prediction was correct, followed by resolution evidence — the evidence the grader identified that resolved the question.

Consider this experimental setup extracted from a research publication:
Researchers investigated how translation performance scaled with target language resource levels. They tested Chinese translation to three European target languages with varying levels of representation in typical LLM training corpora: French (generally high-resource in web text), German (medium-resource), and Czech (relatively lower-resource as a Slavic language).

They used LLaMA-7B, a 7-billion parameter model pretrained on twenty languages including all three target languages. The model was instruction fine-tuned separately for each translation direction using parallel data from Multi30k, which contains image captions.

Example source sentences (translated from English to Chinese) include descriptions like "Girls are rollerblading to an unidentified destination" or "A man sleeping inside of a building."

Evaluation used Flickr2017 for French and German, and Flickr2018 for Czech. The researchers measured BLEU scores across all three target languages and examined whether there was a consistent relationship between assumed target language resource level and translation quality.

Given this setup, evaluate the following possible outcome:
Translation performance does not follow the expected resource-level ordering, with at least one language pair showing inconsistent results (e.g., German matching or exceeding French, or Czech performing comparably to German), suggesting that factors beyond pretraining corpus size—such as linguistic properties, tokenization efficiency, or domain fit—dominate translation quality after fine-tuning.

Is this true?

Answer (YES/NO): NO